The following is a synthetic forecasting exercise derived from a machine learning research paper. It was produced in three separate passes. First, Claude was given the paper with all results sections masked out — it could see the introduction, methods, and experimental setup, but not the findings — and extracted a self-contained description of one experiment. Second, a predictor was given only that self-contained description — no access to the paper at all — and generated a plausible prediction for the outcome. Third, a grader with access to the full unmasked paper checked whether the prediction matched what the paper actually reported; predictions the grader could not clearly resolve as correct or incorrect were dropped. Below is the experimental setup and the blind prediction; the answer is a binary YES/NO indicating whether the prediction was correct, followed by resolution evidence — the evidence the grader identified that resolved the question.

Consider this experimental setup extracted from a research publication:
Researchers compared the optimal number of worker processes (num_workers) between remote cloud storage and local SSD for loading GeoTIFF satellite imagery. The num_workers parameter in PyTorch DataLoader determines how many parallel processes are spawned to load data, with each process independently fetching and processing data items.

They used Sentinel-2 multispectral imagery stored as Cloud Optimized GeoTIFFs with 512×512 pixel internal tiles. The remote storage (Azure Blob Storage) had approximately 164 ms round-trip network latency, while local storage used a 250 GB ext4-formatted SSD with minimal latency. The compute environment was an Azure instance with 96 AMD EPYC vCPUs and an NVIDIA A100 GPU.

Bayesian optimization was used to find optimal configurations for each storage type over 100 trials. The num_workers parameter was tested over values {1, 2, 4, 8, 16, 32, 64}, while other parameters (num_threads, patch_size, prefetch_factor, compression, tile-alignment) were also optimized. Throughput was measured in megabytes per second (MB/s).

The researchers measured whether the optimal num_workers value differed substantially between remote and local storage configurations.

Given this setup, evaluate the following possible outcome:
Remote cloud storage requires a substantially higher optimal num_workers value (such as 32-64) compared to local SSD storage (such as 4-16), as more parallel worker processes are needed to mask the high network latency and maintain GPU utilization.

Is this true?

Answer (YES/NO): YES